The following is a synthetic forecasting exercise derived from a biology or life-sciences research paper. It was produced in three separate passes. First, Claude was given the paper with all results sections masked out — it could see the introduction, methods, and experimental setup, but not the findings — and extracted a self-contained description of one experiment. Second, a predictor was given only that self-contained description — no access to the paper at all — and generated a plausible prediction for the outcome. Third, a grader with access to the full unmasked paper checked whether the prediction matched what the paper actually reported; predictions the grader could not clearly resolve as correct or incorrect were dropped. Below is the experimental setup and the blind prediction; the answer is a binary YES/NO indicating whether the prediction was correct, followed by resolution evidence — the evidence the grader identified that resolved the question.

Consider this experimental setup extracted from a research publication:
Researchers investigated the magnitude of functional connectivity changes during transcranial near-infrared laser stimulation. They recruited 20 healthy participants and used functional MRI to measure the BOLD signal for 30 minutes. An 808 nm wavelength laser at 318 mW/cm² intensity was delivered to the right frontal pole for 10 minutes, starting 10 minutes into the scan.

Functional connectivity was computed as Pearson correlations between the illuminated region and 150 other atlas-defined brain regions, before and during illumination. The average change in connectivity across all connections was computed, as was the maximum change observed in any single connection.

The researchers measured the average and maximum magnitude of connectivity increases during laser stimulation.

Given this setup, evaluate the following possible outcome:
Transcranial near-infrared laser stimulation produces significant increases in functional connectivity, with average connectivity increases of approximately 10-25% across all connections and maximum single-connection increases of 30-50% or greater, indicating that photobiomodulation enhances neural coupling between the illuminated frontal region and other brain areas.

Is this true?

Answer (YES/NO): YES